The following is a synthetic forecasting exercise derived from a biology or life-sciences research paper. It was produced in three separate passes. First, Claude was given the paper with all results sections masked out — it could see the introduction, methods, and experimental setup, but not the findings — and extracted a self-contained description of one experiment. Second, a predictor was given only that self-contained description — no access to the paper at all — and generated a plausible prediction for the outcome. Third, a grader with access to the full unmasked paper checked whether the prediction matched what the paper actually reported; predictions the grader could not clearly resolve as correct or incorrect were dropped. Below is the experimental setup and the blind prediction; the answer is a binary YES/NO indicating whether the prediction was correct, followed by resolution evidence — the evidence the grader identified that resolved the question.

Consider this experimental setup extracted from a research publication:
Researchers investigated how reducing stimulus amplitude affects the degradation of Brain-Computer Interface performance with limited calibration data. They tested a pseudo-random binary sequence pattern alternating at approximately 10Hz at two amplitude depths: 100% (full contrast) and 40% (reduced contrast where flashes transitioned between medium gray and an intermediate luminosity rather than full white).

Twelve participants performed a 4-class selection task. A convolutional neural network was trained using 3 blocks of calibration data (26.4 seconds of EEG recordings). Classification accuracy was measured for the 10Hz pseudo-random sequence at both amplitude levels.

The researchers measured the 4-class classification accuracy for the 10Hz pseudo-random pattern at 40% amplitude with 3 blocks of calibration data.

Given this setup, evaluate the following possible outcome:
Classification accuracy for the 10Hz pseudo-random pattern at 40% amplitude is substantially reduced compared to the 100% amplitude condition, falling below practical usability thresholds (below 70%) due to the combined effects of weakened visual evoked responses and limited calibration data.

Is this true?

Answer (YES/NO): YES